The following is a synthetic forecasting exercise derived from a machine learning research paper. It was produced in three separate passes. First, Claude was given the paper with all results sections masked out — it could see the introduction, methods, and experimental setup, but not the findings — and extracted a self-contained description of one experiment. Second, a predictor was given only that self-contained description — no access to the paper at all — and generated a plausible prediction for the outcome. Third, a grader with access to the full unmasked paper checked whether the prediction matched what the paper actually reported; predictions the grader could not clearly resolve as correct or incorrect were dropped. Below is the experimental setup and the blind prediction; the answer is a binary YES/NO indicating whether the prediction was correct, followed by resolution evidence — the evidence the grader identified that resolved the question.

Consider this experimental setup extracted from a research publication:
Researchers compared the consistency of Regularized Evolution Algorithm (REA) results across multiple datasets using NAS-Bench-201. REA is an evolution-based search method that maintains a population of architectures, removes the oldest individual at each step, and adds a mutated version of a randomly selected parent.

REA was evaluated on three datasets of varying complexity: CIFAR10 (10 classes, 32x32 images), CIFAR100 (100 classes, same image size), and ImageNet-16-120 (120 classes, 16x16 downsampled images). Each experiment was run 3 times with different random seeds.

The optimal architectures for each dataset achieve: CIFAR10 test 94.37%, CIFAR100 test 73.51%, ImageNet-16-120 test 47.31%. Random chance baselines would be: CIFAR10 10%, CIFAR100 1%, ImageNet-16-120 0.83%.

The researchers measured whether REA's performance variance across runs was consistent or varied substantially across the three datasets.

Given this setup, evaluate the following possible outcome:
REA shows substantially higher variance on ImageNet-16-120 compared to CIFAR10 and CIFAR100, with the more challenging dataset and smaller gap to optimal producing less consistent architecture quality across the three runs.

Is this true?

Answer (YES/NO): NO